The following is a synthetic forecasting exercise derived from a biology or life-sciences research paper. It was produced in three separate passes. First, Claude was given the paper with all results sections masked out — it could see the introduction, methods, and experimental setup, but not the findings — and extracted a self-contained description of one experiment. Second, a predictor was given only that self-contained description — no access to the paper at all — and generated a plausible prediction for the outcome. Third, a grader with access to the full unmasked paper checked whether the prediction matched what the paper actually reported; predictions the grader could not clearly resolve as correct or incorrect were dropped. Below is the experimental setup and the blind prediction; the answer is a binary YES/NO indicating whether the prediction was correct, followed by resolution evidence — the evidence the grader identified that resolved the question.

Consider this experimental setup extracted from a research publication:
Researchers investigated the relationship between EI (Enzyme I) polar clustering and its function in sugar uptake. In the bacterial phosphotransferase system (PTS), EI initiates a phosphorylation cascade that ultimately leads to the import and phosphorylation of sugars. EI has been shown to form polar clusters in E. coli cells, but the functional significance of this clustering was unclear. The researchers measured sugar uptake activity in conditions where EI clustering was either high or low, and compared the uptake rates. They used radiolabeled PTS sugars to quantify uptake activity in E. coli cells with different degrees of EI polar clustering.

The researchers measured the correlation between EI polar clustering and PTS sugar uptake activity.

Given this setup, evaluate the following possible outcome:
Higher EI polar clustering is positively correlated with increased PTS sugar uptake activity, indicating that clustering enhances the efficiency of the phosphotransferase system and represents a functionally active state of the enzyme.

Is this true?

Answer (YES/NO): NO